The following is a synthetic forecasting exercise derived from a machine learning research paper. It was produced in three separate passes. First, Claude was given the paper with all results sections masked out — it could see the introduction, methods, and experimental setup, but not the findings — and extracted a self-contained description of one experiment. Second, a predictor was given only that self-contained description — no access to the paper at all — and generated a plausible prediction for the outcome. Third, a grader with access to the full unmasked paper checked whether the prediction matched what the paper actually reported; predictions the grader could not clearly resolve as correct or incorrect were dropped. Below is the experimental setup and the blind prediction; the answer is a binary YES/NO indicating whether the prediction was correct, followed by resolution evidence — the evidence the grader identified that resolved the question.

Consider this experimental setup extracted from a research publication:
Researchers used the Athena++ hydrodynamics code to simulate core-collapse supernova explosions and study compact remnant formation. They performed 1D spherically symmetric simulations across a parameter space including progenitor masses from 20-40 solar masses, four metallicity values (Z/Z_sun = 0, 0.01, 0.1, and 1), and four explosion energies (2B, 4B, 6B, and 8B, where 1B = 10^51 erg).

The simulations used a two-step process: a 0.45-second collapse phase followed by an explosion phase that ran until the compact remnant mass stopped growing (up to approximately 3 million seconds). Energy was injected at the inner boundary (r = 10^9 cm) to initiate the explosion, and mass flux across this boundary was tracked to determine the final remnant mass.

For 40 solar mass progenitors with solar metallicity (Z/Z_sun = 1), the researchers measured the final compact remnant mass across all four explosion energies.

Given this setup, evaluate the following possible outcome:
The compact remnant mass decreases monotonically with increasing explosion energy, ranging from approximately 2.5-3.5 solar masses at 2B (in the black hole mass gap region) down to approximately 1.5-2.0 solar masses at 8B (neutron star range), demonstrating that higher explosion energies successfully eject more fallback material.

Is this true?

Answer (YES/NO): NO